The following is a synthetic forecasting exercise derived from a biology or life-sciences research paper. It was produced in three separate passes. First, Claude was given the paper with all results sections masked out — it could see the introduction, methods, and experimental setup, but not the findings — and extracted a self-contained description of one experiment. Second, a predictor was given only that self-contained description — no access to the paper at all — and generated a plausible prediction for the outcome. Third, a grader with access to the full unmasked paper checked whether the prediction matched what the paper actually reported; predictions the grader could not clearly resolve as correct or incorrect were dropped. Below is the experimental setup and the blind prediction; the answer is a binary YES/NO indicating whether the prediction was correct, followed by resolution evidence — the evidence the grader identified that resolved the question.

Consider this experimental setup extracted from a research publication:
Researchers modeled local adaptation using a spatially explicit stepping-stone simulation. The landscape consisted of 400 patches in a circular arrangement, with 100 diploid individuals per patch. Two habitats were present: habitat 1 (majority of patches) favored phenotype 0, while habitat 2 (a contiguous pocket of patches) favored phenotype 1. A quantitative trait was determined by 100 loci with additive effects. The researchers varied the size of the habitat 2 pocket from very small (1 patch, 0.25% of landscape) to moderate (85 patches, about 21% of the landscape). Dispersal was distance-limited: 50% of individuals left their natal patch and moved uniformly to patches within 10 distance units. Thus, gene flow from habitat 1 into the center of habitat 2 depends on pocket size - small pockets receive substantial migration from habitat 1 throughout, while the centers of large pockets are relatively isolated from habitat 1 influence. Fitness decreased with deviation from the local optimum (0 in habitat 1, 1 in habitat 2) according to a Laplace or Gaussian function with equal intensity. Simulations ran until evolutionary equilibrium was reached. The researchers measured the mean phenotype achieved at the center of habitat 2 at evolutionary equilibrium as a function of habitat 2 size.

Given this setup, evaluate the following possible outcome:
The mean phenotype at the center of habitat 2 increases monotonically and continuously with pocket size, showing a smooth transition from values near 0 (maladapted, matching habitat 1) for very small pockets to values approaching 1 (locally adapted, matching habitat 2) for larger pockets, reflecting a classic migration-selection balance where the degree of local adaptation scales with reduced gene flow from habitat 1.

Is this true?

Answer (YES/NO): NO